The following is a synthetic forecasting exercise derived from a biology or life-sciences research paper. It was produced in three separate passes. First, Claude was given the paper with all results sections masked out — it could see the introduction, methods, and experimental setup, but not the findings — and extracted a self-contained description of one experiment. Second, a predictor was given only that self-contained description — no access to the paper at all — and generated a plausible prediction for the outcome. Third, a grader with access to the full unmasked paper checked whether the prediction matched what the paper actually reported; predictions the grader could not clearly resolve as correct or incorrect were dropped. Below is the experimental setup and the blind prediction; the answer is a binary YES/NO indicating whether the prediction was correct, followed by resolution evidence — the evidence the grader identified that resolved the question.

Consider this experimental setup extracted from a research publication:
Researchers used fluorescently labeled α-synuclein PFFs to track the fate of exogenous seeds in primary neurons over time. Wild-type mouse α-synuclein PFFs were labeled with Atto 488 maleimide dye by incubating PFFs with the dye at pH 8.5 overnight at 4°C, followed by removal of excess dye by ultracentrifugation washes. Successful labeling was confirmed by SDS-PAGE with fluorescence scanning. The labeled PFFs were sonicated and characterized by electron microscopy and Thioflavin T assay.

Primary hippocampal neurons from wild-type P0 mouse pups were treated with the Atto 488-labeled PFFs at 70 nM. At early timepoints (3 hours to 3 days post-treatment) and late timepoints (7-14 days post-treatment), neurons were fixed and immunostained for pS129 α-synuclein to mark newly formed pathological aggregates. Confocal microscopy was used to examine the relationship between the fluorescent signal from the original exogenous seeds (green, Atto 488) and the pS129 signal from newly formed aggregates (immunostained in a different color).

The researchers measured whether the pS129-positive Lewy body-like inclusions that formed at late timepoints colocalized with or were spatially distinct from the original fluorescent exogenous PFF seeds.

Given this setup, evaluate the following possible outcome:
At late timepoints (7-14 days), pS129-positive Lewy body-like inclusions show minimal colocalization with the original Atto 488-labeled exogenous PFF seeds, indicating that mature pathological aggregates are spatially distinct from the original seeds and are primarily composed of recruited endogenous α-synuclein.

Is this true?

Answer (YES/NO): NO